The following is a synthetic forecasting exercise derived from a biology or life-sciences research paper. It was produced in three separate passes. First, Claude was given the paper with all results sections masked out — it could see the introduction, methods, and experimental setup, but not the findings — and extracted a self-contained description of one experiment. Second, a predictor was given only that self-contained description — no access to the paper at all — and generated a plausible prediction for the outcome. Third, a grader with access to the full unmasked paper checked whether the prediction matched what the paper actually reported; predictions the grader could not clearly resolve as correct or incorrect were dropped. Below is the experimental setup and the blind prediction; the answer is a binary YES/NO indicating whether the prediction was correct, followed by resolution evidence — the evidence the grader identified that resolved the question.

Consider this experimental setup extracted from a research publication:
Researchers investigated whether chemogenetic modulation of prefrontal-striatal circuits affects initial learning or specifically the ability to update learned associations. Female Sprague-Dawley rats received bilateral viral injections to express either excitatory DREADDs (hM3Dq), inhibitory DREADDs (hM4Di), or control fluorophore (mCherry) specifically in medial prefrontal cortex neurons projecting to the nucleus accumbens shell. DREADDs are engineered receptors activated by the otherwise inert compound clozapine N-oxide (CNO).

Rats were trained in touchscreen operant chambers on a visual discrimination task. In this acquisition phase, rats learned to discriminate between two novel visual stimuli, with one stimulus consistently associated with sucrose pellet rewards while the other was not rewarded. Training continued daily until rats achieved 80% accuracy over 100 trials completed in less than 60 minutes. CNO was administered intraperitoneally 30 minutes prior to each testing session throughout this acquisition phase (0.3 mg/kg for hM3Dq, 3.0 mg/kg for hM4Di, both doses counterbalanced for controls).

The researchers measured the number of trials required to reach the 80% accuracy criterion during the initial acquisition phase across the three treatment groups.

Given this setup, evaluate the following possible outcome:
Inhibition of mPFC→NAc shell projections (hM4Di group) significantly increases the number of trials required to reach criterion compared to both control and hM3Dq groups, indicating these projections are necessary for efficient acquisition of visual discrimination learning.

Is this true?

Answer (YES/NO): NO